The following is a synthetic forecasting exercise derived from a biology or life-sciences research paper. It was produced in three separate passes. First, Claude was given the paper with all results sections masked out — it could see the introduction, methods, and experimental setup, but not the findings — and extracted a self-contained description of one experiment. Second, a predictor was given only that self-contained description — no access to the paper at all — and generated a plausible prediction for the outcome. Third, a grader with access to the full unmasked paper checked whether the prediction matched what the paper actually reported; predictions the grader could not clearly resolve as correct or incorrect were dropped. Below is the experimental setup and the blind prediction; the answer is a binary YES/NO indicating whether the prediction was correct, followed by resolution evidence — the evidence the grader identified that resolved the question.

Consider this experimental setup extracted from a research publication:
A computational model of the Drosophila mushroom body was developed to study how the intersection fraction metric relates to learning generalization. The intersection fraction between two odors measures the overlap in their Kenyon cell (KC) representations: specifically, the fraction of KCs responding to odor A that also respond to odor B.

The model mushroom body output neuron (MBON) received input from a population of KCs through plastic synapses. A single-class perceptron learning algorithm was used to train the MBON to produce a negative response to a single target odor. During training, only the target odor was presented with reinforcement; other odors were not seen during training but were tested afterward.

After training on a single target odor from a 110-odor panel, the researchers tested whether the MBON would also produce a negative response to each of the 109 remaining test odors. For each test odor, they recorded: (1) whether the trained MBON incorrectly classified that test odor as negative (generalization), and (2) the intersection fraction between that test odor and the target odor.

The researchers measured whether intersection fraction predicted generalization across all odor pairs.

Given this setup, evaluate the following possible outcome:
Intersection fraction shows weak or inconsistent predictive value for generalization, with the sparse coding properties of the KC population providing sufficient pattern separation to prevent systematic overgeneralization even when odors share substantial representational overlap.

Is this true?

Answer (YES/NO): NO